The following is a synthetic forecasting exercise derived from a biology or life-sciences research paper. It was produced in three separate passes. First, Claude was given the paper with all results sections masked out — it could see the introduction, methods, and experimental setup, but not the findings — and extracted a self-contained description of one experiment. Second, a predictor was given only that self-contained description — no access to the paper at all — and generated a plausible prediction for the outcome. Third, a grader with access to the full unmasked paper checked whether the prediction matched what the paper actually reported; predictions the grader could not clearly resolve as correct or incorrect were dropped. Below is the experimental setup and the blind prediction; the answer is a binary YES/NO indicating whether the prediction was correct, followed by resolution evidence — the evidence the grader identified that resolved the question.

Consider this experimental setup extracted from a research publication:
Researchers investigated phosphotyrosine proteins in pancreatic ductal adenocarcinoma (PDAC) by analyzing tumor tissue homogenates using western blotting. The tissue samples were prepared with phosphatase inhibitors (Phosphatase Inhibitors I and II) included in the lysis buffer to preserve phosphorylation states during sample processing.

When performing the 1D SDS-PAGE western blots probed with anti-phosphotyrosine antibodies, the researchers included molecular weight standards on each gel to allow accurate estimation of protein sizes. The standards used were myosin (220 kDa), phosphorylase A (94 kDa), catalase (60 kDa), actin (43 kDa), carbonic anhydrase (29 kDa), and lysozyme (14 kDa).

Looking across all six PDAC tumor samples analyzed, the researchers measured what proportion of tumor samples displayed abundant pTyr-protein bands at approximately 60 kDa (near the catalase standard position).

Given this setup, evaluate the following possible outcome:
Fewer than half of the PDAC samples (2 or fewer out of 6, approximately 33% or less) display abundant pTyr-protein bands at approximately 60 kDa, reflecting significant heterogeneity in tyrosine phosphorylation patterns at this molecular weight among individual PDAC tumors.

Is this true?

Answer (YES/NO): YES